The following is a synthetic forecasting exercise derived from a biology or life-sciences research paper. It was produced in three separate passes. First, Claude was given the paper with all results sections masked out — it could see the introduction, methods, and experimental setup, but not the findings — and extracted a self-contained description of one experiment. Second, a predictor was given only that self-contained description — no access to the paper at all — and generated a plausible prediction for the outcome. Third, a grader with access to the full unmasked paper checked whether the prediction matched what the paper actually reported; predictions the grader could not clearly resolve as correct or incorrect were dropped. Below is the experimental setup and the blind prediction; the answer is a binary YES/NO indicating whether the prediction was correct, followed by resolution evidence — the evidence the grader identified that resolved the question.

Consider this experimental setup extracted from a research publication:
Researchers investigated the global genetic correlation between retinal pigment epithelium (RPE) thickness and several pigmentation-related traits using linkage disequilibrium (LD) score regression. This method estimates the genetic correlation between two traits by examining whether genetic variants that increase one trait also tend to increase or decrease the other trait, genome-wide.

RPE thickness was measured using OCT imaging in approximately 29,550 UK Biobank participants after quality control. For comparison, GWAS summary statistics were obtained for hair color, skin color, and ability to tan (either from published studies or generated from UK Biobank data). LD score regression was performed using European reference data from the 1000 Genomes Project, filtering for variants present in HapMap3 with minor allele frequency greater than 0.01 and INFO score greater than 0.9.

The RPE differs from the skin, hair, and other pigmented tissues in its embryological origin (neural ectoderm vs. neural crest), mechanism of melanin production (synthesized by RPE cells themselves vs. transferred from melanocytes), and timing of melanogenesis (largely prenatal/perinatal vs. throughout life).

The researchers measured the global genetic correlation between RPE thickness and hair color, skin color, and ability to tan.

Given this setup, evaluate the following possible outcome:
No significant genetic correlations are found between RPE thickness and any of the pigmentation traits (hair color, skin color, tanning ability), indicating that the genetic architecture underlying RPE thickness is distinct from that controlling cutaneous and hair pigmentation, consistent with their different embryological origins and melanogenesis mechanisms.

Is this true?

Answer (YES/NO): YES